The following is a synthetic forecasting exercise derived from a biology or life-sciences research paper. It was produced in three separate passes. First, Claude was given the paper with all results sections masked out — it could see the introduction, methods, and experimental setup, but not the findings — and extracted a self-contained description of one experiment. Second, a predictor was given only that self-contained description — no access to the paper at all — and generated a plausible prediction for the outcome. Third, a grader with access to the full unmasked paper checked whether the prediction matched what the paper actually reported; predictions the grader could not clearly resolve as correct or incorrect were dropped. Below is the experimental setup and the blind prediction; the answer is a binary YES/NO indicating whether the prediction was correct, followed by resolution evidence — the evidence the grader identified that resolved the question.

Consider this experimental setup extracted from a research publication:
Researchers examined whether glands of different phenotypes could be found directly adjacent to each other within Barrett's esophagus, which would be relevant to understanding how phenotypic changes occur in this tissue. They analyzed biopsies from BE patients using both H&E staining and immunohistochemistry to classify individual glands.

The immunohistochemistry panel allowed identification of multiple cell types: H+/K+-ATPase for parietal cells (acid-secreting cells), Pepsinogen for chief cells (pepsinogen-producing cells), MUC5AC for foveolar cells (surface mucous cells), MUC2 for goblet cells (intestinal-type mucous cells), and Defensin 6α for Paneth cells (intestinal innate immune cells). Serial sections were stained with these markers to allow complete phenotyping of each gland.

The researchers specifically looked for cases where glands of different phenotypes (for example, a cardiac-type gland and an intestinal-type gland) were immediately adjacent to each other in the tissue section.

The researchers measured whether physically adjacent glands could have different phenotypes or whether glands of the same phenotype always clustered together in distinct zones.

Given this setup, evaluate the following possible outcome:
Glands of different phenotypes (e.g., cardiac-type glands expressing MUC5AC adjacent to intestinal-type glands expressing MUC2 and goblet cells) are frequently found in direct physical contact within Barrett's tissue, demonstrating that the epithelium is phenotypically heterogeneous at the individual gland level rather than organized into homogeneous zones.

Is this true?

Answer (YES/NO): YES